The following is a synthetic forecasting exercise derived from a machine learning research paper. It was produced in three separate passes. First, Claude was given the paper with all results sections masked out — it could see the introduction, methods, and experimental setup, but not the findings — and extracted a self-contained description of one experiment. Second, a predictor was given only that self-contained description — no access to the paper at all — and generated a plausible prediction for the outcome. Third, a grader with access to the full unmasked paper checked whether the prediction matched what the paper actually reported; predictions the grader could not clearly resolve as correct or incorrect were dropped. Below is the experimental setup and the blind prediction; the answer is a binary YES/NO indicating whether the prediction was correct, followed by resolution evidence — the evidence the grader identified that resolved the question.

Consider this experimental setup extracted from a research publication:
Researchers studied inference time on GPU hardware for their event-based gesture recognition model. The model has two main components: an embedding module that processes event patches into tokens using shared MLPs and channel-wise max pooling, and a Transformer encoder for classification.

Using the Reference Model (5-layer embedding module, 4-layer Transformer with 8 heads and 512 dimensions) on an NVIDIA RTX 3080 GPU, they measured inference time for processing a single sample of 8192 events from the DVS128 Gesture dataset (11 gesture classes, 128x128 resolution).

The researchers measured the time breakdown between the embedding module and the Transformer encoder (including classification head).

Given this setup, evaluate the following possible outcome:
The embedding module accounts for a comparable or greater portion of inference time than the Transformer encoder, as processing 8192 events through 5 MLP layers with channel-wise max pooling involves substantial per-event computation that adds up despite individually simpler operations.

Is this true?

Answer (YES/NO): YES